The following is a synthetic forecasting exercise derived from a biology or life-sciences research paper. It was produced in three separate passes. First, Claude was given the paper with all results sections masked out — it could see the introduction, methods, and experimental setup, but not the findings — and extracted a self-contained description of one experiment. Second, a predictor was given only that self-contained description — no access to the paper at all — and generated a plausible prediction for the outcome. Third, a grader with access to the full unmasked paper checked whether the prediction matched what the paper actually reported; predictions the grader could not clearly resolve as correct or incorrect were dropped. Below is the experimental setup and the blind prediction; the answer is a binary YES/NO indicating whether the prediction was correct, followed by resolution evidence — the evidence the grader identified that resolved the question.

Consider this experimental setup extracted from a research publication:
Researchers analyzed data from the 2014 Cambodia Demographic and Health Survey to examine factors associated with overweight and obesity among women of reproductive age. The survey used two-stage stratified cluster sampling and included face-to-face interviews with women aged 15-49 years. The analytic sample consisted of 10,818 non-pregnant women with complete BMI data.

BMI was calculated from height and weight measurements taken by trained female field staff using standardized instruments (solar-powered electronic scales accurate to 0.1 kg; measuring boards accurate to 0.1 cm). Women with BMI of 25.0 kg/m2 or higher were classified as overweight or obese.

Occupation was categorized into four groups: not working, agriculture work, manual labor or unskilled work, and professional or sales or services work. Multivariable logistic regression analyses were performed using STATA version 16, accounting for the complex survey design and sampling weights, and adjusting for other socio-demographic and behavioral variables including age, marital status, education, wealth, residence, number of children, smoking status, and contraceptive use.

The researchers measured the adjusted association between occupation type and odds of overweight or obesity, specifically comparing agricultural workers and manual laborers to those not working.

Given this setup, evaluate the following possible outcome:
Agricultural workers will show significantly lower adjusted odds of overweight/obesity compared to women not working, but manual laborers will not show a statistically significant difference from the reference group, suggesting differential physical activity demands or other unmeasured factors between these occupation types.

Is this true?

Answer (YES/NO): NO